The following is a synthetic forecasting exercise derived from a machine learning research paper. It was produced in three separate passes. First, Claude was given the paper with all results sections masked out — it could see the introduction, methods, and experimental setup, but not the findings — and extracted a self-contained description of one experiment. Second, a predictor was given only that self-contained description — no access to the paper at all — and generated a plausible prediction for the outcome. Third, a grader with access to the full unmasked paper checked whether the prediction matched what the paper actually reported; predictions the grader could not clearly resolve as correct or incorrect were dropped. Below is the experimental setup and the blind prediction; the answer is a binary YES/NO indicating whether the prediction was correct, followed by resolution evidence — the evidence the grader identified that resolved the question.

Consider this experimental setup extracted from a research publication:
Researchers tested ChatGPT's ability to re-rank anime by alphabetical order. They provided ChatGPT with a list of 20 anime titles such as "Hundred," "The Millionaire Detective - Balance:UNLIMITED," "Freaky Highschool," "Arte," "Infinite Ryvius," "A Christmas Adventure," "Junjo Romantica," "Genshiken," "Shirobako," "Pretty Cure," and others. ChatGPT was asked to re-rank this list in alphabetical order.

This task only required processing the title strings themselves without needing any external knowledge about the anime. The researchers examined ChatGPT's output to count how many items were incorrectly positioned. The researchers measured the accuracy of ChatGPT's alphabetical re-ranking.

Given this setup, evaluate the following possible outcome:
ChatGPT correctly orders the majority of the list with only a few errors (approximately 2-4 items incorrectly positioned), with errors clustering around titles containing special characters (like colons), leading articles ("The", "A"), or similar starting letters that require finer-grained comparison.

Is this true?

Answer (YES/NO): NO